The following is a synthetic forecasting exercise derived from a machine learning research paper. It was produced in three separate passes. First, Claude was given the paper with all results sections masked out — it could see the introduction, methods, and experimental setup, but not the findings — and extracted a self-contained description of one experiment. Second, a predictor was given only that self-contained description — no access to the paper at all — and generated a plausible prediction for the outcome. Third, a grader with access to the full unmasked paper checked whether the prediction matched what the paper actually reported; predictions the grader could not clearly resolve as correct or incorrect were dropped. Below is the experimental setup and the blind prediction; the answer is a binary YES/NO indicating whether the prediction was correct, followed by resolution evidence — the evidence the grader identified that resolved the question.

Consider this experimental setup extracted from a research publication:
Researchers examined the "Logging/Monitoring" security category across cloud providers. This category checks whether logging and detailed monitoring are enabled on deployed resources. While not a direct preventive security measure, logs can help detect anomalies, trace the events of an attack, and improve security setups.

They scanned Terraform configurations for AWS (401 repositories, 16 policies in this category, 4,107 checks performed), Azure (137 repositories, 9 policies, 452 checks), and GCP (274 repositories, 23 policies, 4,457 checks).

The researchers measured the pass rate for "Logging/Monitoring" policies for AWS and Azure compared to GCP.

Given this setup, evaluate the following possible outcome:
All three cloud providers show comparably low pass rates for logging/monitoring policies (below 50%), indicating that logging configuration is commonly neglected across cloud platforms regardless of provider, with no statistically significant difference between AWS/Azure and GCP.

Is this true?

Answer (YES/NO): NO